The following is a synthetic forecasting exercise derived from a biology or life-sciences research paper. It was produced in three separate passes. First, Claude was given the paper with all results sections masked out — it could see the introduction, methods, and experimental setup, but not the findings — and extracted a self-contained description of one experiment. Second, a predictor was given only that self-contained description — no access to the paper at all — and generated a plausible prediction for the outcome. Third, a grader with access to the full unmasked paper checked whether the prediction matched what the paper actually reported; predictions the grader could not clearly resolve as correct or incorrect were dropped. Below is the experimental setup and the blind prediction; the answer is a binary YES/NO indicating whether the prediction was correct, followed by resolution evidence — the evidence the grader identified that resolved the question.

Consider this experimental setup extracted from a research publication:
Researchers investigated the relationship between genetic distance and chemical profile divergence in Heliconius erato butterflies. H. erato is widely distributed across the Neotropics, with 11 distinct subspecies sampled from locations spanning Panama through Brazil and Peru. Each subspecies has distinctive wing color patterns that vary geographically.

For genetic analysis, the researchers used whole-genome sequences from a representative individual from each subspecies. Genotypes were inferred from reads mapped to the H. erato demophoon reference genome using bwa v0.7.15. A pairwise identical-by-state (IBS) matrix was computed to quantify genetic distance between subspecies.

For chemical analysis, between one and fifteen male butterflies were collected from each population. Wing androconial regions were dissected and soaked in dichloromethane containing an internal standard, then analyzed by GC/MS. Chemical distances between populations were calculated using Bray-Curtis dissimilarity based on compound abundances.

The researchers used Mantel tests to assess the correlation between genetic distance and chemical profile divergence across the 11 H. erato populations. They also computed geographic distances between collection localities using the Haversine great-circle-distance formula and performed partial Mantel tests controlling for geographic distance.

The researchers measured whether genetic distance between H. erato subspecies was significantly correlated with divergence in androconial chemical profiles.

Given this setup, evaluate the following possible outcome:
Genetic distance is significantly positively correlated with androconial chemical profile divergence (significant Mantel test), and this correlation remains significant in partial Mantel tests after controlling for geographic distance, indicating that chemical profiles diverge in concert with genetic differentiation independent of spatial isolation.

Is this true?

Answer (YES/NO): YES